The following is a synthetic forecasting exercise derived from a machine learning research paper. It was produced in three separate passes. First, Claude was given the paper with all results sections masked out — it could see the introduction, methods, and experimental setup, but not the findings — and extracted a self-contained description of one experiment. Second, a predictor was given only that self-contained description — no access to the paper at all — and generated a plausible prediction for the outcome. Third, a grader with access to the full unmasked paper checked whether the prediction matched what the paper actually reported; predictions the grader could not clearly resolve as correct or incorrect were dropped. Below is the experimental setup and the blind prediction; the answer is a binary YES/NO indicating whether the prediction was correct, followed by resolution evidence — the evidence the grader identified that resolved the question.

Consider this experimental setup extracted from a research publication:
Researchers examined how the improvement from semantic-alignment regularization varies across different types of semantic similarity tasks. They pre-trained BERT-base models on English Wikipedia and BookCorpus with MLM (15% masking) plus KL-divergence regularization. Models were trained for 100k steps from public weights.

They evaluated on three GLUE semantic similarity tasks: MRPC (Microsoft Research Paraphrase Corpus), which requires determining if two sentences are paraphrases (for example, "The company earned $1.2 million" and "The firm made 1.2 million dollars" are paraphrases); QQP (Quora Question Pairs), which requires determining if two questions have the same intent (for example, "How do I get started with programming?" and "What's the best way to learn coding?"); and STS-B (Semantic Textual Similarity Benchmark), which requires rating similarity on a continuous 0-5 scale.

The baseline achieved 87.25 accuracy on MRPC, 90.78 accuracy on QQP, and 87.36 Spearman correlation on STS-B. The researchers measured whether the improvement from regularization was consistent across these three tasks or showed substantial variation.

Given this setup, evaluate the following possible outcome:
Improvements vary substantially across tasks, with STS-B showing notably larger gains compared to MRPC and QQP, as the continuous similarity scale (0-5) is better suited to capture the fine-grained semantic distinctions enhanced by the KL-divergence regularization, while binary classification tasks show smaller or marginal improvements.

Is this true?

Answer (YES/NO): YES